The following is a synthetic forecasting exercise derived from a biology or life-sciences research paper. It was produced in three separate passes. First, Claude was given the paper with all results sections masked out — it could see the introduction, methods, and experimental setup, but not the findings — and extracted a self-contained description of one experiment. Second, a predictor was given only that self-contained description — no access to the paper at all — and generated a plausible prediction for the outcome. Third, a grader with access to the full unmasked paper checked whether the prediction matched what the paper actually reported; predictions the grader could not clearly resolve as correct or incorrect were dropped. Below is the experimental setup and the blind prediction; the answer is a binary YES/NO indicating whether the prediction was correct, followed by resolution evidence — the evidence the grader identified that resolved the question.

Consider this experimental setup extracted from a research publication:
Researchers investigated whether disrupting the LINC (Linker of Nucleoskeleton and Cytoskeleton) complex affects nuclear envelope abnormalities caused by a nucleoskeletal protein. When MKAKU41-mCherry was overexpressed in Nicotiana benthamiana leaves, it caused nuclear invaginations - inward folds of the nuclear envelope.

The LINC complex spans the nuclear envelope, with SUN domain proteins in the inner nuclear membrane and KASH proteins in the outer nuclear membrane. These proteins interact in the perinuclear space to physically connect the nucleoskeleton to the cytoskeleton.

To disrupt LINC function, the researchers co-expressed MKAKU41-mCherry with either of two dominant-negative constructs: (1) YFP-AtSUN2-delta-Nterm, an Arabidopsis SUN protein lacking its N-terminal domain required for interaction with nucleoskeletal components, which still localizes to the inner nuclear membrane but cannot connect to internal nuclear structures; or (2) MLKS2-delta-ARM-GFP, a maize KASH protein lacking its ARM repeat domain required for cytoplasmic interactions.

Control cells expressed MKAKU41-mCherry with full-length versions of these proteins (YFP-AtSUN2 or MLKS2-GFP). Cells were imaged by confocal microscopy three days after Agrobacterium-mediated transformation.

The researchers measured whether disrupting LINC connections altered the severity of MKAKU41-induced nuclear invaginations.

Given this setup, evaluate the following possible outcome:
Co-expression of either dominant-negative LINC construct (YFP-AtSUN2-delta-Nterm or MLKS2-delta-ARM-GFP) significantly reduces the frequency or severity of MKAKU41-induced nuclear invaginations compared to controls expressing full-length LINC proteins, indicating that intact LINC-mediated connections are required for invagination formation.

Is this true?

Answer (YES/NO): NO